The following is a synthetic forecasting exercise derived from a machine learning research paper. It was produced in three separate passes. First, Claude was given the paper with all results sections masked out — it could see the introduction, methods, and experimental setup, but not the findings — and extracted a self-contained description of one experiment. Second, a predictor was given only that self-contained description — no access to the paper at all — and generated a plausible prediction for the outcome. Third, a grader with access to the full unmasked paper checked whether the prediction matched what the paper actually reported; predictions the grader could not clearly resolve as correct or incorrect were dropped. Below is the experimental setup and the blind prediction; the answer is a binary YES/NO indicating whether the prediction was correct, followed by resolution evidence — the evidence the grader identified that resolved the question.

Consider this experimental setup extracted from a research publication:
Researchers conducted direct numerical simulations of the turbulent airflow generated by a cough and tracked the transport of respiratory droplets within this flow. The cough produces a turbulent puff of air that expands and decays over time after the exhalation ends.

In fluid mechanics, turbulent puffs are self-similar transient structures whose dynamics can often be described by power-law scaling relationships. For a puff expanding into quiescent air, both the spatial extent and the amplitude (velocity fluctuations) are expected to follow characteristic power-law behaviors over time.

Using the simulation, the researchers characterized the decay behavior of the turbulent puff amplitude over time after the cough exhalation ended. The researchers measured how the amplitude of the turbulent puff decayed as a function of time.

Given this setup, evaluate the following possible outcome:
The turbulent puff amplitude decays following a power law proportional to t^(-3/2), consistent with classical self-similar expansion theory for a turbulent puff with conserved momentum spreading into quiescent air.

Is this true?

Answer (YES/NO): NO